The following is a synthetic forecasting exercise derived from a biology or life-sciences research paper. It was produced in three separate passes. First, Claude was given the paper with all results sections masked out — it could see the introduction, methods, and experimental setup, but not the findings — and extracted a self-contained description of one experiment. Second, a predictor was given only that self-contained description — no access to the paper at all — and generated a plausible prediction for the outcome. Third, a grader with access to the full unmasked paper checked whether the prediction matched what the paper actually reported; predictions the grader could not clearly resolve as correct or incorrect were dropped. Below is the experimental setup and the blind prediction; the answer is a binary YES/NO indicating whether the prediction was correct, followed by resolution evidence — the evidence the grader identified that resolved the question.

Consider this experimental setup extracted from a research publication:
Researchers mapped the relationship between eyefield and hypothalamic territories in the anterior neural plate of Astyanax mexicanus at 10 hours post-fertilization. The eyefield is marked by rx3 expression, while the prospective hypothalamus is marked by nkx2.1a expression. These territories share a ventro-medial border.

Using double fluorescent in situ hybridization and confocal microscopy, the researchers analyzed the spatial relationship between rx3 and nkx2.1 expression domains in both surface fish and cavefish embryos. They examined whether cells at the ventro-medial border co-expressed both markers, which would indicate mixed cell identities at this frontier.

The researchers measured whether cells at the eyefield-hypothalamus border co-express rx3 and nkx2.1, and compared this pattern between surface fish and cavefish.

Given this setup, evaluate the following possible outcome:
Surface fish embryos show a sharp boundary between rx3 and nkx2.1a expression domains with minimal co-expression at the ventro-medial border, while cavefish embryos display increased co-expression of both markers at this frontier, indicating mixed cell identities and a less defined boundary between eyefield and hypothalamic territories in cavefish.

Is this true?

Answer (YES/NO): YES